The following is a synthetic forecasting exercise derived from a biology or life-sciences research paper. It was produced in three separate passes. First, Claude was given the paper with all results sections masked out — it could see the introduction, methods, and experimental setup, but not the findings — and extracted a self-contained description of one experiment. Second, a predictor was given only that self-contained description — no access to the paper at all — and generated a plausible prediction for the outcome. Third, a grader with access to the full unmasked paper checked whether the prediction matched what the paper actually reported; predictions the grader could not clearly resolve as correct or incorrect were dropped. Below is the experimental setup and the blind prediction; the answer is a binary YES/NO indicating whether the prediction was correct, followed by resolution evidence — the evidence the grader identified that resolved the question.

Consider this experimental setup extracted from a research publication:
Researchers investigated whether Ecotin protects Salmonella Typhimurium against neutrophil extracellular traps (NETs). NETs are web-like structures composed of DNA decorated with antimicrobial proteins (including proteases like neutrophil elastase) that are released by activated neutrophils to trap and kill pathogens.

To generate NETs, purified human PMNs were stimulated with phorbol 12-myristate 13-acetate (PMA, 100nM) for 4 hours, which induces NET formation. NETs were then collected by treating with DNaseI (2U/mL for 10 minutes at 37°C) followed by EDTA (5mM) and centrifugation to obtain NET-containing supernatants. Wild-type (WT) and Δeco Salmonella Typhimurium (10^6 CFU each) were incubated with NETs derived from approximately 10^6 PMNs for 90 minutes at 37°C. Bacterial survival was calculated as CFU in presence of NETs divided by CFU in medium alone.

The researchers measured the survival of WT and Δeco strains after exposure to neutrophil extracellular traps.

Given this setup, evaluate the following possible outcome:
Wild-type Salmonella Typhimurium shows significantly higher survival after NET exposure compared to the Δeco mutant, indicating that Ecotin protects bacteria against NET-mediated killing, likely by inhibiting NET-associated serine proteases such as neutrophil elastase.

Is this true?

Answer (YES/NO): YES